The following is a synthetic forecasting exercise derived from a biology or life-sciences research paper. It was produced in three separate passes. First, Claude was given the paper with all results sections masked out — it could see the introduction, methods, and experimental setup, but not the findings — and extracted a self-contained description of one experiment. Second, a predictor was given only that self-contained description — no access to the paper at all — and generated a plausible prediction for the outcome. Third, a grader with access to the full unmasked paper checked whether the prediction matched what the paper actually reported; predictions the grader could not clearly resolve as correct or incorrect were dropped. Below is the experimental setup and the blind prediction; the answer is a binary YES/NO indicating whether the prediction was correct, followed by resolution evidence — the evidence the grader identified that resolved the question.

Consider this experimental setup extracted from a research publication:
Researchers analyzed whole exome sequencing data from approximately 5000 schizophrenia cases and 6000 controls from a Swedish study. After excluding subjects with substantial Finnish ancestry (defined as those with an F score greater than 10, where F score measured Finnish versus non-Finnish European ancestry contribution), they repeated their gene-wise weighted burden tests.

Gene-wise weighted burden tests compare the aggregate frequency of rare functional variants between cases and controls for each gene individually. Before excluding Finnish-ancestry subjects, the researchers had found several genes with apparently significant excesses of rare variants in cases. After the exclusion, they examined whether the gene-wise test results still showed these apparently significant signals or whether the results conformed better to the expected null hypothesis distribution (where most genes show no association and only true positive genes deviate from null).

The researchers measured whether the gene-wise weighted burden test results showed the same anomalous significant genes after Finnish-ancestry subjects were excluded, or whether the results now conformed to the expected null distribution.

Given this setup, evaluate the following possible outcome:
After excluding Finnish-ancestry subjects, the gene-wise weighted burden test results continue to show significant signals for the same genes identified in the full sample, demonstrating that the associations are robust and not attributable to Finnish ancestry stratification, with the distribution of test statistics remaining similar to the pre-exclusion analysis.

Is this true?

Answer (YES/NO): NO